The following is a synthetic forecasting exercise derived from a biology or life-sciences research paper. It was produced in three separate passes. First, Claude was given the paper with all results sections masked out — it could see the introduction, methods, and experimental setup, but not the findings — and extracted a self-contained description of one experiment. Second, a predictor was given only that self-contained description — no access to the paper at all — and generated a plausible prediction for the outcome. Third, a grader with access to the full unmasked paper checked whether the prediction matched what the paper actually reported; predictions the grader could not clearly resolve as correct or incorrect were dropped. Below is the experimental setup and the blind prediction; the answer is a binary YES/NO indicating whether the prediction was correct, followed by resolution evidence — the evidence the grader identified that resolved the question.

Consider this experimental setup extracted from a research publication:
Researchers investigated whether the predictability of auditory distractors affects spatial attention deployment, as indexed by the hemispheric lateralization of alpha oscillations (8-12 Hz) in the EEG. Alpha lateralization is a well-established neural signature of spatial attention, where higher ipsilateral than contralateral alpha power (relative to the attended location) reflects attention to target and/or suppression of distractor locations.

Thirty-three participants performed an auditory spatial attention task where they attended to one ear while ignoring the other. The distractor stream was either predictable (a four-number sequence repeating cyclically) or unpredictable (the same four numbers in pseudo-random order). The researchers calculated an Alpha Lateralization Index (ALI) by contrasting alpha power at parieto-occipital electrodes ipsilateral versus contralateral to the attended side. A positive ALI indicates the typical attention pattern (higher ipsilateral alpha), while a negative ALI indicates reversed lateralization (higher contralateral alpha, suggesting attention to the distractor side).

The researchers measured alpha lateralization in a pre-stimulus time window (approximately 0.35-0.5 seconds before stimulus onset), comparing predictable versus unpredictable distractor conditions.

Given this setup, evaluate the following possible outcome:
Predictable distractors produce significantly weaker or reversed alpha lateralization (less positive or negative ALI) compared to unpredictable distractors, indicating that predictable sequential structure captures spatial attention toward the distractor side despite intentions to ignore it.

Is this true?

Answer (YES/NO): NO